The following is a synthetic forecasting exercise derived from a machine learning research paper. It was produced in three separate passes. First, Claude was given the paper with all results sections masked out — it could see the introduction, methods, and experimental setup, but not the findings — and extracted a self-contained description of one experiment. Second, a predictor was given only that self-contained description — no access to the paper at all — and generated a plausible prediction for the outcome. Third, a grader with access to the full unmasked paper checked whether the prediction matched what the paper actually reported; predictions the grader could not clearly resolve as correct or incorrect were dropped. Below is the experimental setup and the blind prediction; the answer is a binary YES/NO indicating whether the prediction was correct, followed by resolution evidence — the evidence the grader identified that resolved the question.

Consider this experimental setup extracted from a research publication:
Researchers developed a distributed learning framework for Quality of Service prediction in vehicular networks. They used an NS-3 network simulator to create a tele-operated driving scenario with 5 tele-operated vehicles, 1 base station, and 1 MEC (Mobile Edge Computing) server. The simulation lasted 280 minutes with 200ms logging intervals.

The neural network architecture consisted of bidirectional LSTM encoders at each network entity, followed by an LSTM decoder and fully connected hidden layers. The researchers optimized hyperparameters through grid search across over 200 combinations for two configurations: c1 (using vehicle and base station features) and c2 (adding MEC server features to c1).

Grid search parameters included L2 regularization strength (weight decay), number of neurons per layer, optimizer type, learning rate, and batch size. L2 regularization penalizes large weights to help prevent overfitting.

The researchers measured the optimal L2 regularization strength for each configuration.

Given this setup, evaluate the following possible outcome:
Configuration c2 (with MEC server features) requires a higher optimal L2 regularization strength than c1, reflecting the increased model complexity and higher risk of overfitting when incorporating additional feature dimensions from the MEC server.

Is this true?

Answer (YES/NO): NO